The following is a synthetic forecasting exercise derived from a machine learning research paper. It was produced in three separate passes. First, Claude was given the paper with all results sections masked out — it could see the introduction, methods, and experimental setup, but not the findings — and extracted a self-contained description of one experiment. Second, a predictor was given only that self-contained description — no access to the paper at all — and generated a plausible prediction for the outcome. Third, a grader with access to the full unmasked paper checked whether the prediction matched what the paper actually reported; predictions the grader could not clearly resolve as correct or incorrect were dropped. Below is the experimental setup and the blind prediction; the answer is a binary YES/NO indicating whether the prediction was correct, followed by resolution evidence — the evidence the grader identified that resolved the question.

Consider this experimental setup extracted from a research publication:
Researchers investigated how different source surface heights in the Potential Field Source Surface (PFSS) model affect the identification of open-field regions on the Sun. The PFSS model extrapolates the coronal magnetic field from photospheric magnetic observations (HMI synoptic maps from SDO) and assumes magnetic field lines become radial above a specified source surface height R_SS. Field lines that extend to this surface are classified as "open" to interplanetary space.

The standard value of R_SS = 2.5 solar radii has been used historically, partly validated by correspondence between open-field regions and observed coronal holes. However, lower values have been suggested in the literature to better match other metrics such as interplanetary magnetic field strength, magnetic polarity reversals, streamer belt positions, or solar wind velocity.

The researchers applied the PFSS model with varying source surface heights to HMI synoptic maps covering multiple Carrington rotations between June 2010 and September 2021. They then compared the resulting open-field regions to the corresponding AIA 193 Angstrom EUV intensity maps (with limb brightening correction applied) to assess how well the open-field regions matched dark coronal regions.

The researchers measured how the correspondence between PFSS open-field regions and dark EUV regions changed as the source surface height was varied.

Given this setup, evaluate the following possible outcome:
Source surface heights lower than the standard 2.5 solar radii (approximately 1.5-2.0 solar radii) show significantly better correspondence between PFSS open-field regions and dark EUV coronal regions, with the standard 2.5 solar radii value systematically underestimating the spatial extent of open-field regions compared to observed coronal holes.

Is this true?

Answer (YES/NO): NO